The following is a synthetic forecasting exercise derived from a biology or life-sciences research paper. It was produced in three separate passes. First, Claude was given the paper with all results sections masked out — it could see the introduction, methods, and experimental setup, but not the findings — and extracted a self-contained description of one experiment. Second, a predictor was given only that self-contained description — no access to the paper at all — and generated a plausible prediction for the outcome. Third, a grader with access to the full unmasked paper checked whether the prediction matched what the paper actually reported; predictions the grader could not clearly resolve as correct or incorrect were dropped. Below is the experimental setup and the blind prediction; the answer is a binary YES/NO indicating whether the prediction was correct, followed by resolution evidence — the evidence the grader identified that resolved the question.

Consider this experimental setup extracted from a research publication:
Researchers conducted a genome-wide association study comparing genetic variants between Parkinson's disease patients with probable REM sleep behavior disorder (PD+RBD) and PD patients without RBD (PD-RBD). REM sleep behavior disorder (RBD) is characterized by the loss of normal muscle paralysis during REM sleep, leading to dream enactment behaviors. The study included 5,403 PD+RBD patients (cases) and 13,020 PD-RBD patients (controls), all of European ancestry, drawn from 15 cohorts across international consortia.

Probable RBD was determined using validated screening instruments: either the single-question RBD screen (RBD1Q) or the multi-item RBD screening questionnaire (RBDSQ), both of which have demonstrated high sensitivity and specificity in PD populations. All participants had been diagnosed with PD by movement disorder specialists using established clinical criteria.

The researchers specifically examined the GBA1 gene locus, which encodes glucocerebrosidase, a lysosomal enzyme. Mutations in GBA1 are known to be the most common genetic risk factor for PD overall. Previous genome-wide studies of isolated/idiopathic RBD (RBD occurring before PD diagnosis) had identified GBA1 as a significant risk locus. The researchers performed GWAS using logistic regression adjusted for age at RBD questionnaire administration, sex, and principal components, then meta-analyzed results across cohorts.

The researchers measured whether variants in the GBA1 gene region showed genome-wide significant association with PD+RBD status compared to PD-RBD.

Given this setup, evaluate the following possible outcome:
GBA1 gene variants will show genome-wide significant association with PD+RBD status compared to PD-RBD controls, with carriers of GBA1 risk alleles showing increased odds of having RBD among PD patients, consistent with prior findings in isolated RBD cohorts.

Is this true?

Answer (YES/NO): NO